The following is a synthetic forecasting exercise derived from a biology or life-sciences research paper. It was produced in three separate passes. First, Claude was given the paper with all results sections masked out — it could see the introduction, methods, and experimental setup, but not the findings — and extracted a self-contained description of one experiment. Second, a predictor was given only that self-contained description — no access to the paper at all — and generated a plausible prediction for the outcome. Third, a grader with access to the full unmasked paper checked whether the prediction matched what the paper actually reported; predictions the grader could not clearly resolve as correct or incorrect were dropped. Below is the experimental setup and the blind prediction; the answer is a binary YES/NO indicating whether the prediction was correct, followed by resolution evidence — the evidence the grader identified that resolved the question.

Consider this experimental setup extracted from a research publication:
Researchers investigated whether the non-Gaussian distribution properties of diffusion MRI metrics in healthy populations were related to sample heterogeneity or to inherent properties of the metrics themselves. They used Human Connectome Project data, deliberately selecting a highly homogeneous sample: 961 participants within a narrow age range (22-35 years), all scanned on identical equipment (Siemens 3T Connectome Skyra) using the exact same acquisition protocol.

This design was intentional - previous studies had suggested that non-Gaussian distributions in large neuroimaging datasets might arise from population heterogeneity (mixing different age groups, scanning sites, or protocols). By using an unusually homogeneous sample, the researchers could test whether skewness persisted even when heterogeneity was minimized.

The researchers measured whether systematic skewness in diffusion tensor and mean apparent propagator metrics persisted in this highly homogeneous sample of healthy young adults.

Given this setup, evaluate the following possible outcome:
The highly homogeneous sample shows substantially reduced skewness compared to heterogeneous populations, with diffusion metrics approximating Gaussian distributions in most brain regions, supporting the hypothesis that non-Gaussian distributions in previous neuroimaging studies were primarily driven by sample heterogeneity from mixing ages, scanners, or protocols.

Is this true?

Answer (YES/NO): NO